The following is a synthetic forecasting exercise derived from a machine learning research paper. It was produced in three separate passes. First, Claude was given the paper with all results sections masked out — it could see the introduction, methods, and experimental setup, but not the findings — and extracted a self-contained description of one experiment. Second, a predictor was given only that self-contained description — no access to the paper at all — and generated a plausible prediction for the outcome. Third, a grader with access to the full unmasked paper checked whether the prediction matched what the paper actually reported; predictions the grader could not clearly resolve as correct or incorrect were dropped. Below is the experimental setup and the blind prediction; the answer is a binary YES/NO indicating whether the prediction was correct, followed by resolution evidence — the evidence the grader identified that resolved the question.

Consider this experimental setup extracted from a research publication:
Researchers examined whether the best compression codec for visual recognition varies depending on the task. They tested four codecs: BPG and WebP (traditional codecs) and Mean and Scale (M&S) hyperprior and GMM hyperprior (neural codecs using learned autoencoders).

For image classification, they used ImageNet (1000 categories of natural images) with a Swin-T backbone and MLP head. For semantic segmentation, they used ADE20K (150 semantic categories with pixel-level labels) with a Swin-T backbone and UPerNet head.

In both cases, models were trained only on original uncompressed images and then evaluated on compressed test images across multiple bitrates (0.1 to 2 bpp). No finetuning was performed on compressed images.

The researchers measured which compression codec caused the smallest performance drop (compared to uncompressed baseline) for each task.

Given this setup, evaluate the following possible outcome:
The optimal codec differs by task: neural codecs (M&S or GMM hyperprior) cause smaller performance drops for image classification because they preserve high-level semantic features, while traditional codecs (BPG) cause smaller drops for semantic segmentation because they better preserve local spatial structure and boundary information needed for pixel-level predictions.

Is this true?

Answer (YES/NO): NO